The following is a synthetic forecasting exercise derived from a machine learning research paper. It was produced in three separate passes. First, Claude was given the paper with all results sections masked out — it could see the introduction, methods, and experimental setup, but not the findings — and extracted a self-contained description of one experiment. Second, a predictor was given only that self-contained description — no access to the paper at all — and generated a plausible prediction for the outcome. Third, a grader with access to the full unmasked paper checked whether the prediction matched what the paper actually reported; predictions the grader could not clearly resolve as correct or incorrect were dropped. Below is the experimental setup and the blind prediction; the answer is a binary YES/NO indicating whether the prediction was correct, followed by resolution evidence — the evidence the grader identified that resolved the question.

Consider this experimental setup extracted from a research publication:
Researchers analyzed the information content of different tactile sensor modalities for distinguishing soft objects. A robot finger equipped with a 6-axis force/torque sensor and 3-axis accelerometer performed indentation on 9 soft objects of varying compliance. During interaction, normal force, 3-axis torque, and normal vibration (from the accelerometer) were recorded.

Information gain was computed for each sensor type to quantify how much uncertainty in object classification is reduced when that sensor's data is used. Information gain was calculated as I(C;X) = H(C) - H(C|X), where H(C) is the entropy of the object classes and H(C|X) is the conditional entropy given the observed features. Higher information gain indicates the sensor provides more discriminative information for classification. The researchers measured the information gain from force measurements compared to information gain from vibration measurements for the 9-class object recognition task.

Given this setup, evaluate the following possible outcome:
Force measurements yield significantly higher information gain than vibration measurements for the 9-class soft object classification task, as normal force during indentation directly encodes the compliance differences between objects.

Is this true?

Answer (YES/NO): YES